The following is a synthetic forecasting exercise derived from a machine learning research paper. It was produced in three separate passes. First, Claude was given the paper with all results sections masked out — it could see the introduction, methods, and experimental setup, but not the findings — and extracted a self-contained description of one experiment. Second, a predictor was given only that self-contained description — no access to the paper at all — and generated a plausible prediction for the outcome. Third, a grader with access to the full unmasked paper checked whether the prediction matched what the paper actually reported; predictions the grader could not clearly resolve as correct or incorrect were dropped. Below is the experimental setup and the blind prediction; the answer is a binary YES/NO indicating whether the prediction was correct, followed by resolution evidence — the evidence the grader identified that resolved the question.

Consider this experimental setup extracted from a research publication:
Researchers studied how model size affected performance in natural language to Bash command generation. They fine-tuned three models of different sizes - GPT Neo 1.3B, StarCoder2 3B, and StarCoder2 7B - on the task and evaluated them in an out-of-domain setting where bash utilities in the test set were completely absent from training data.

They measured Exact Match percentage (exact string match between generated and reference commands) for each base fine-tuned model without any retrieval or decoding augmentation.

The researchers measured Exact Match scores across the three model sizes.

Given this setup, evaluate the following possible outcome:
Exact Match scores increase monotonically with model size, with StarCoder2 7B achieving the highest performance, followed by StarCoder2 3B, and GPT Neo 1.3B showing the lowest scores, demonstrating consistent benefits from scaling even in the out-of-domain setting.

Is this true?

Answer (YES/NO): YES